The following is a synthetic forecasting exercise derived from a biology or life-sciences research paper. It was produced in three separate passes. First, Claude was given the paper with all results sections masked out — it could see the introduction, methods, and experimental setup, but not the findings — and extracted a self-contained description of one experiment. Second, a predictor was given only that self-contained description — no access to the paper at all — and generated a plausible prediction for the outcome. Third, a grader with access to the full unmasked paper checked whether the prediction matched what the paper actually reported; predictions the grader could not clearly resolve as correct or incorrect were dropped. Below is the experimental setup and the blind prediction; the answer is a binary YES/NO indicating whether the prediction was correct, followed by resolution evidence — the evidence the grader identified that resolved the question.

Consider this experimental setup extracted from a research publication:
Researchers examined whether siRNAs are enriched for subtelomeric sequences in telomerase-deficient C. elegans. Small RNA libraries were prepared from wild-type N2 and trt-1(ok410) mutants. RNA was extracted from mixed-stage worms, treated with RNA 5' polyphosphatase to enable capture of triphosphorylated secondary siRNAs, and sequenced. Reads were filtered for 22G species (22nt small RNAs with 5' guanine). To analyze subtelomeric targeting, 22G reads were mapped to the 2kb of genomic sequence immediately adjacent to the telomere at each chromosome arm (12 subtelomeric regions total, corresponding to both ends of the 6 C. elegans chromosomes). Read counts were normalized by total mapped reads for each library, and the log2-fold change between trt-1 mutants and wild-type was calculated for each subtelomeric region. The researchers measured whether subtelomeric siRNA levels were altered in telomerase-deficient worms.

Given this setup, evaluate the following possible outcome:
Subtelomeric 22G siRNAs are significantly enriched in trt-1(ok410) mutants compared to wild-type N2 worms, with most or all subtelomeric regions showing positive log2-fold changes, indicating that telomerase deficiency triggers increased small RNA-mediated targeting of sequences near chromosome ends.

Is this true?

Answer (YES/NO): YES